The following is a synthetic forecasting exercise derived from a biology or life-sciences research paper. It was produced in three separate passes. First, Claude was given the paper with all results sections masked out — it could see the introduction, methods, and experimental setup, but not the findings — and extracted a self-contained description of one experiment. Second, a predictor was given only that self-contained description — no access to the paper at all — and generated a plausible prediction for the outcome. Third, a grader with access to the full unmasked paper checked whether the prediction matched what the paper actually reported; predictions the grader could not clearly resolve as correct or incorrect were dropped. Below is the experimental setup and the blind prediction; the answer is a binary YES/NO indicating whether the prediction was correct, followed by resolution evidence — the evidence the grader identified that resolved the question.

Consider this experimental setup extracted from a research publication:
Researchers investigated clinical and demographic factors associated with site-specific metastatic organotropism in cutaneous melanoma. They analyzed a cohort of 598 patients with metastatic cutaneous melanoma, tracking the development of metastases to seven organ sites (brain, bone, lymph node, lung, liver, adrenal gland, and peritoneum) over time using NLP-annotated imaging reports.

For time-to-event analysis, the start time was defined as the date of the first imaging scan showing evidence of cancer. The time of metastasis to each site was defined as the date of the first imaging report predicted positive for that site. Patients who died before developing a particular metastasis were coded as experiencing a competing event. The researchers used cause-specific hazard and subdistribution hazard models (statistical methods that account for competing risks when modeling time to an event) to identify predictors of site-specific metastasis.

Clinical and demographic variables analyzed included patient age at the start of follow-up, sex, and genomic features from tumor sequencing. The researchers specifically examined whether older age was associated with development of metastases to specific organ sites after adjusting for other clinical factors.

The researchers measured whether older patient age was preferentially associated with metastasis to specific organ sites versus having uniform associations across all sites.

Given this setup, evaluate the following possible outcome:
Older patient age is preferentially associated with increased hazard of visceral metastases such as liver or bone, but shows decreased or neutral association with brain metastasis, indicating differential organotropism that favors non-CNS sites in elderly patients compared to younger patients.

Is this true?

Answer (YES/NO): NO